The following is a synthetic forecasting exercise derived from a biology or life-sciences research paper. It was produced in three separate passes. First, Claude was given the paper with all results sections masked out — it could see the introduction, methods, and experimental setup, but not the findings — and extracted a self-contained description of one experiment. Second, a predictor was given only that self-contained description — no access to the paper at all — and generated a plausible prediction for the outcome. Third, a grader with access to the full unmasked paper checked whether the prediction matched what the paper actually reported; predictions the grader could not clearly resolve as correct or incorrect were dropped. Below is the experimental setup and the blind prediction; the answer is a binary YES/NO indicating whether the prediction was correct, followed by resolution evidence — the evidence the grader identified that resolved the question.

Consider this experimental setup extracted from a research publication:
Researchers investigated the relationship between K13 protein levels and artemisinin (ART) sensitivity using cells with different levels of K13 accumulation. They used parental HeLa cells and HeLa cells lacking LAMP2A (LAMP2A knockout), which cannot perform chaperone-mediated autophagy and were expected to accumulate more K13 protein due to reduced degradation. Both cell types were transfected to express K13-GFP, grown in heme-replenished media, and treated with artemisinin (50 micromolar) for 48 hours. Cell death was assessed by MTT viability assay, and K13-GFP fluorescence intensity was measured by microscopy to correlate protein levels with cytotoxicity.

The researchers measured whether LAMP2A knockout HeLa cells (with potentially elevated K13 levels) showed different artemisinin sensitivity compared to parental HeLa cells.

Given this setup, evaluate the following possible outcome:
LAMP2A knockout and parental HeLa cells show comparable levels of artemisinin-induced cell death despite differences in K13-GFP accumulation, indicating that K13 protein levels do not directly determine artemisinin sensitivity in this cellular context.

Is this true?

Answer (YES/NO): NO